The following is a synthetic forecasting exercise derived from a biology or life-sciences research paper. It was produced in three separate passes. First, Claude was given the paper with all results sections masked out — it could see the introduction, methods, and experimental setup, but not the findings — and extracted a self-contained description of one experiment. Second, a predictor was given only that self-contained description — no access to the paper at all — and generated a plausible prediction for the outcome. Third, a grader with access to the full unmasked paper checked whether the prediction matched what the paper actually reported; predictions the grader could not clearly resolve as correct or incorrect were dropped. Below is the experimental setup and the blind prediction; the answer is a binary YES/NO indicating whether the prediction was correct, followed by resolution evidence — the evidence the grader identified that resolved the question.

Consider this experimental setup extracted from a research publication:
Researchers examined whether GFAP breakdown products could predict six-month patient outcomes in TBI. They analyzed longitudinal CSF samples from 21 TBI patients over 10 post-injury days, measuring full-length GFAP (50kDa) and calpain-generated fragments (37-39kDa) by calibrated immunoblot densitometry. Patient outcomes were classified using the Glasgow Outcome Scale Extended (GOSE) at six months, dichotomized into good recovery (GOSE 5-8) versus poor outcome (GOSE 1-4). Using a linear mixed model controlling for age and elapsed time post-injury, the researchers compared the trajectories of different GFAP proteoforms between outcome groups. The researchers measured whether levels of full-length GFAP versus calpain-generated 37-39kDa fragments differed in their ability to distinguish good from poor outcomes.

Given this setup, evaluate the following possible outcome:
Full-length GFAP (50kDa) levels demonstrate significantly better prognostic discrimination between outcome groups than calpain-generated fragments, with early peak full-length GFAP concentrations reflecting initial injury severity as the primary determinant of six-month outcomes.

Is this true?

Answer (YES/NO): NO